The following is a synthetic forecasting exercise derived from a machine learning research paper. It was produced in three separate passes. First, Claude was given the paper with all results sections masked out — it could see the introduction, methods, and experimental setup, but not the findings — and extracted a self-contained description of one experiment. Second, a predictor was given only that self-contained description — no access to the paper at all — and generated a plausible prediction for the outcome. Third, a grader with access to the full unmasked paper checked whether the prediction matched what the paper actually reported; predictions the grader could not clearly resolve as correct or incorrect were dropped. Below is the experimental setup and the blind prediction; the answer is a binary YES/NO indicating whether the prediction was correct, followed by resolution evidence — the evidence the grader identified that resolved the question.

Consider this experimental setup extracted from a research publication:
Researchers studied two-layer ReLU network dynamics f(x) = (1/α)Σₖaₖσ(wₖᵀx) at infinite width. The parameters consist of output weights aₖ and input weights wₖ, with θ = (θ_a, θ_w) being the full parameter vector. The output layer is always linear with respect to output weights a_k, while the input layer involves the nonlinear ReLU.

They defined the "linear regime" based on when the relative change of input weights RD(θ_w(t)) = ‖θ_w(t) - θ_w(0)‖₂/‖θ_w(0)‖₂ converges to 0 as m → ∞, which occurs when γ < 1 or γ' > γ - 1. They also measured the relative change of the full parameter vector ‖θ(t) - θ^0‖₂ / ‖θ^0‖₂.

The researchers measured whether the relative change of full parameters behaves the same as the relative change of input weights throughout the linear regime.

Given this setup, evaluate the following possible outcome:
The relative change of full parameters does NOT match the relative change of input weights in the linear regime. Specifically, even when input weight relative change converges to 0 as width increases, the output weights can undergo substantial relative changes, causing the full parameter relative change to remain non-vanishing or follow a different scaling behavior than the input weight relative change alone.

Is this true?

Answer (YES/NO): YES